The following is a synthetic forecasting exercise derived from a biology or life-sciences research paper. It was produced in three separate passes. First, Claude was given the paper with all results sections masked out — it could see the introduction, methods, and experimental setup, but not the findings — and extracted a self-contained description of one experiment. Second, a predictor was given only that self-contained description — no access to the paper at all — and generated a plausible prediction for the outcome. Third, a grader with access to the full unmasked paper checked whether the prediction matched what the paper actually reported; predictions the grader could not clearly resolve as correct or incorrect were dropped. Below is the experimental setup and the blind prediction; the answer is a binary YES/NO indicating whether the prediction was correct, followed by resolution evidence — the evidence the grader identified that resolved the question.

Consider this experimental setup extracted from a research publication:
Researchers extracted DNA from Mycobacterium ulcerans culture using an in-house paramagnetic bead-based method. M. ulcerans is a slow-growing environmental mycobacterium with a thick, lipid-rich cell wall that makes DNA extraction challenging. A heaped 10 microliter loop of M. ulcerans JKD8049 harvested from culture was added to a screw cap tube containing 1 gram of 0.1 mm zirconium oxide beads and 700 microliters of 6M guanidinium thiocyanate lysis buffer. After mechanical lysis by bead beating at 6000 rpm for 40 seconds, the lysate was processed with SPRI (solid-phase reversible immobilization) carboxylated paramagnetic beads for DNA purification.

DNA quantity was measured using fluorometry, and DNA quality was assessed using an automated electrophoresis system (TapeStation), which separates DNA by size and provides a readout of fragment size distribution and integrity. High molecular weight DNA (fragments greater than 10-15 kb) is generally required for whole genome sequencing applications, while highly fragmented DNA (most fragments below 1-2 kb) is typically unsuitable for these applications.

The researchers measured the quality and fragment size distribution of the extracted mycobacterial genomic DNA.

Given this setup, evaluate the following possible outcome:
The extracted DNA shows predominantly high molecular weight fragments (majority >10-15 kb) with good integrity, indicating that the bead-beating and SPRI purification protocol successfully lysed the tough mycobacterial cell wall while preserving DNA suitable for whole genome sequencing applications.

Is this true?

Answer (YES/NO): NO